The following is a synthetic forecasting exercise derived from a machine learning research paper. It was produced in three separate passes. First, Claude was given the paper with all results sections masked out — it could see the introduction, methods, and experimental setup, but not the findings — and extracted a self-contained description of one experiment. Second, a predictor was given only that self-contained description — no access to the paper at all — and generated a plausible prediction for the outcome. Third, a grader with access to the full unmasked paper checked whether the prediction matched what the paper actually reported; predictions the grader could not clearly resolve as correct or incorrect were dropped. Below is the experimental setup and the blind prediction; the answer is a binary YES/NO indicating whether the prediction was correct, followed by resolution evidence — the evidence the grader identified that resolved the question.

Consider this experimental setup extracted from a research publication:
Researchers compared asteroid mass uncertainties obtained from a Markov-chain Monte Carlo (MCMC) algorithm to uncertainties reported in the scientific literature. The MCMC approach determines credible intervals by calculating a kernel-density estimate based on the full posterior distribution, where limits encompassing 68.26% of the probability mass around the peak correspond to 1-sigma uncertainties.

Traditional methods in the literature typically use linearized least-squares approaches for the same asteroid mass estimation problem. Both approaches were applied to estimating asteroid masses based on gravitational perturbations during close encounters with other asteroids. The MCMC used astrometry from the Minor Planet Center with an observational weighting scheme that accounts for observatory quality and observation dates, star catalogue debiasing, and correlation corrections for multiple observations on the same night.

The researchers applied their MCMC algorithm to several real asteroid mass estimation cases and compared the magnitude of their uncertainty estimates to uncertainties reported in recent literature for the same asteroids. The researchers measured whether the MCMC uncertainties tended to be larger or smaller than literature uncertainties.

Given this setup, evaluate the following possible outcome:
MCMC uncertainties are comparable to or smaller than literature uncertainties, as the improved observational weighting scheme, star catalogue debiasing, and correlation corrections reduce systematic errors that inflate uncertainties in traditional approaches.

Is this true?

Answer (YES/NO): NO